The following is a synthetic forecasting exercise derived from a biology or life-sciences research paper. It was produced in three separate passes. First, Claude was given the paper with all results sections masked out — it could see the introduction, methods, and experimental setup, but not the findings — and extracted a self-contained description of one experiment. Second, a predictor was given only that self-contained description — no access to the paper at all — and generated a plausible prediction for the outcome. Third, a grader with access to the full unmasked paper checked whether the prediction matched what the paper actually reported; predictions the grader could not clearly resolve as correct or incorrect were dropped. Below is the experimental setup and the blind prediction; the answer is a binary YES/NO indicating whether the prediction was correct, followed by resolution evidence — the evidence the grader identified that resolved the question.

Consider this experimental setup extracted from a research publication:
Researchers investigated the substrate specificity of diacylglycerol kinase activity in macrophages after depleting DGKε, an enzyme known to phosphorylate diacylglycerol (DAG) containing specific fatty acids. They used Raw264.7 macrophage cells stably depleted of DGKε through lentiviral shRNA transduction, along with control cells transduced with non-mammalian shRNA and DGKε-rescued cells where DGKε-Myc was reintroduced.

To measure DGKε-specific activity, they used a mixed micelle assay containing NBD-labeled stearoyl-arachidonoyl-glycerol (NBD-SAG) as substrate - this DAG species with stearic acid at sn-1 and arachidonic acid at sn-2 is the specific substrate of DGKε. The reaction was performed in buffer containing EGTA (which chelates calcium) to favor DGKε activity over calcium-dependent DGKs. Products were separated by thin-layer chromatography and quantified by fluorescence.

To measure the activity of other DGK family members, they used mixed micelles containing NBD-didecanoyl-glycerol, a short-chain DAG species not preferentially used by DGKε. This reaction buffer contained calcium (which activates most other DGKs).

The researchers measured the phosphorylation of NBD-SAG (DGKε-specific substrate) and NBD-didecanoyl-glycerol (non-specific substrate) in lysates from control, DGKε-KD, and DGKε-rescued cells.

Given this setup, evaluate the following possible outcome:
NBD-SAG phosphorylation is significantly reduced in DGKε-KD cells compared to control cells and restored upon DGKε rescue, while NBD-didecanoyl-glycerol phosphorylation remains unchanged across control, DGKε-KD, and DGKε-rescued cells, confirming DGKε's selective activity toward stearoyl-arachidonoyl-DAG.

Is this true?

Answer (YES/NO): YES